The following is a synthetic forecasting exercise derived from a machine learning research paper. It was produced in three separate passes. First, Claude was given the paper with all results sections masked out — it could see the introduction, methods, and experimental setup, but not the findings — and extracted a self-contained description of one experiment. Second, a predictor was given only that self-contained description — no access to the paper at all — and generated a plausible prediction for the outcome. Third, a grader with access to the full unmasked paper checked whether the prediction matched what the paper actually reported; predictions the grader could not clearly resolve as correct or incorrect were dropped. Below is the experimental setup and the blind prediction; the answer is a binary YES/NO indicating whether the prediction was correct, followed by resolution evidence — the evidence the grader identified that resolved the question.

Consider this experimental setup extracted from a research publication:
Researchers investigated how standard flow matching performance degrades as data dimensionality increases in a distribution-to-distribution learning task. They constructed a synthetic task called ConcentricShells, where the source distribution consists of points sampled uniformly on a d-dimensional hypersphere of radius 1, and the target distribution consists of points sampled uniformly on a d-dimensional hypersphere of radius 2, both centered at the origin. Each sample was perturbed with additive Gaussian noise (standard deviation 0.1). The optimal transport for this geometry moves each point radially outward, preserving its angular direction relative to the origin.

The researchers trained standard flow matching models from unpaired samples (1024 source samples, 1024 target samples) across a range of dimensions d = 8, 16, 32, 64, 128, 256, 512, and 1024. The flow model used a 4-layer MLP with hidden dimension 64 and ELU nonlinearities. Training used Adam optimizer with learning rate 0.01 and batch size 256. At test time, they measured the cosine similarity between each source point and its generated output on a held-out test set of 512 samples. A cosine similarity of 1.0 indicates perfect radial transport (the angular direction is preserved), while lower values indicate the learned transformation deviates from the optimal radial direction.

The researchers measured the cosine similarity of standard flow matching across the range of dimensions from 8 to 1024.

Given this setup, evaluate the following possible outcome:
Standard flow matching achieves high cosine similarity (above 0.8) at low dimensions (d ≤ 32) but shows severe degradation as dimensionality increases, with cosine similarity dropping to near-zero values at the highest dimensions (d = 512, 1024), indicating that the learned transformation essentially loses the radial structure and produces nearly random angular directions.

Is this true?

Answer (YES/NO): NO